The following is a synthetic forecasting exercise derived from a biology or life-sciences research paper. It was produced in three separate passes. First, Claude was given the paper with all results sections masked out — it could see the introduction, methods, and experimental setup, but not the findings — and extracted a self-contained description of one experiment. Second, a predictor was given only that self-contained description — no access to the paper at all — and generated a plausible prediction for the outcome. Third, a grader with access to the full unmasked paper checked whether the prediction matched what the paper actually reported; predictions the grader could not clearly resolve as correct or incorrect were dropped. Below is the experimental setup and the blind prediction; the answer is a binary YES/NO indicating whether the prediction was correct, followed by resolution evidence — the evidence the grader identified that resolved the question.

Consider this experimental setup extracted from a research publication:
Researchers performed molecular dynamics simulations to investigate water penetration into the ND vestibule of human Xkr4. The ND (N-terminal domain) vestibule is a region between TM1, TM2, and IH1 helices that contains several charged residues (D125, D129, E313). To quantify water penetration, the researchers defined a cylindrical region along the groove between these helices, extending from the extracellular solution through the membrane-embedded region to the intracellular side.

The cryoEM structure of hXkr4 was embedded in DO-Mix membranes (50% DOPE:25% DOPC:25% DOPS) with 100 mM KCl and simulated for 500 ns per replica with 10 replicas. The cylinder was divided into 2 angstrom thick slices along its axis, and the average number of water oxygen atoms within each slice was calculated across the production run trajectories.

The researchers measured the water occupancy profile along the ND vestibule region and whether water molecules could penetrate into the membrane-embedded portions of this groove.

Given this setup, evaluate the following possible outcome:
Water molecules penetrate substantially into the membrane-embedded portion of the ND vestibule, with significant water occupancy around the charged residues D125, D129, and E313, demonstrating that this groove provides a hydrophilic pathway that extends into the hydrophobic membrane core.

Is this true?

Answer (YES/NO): YES